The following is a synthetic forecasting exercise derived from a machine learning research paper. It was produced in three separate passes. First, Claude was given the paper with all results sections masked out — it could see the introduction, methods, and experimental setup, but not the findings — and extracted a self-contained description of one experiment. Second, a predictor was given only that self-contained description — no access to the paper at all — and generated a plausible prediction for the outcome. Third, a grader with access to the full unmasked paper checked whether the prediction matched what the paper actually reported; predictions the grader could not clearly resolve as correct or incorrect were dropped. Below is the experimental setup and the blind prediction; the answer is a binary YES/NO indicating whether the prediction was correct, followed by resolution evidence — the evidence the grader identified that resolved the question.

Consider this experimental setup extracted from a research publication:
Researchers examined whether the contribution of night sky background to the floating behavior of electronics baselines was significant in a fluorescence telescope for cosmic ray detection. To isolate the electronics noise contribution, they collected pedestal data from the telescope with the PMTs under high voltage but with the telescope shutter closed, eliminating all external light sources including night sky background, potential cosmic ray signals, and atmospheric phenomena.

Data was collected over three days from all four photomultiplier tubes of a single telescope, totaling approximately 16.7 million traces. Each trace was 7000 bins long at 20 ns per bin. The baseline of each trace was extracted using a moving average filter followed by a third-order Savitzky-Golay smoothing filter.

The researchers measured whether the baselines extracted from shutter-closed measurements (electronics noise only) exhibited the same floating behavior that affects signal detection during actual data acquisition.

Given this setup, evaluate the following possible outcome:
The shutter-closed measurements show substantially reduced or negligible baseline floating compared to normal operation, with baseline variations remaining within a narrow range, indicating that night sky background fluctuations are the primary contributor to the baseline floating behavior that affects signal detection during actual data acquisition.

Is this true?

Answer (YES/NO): NO